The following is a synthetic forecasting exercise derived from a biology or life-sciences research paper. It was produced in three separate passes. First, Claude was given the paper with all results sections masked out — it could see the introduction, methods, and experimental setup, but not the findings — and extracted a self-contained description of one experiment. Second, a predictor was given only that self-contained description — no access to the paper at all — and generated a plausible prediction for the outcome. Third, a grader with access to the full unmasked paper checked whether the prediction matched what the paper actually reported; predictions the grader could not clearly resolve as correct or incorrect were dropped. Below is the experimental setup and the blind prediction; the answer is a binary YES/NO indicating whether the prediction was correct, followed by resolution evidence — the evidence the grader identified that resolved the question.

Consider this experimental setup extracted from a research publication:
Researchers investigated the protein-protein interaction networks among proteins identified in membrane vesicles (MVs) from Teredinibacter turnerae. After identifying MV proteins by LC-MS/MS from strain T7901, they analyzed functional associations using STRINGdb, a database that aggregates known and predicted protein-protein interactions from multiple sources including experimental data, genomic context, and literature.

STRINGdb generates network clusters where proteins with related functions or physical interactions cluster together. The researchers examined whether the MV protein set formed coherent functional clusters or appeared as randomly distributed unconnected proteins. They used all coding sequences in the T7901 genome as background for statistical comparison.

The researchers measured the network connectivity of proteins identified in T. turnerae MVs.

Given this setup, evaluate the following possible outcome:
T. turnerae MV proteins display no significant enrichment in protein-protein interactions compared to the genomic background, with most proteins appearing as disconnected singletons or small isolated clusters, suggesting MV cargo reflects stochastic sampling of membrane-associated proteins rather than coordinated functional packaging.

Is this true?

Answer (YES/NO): NO